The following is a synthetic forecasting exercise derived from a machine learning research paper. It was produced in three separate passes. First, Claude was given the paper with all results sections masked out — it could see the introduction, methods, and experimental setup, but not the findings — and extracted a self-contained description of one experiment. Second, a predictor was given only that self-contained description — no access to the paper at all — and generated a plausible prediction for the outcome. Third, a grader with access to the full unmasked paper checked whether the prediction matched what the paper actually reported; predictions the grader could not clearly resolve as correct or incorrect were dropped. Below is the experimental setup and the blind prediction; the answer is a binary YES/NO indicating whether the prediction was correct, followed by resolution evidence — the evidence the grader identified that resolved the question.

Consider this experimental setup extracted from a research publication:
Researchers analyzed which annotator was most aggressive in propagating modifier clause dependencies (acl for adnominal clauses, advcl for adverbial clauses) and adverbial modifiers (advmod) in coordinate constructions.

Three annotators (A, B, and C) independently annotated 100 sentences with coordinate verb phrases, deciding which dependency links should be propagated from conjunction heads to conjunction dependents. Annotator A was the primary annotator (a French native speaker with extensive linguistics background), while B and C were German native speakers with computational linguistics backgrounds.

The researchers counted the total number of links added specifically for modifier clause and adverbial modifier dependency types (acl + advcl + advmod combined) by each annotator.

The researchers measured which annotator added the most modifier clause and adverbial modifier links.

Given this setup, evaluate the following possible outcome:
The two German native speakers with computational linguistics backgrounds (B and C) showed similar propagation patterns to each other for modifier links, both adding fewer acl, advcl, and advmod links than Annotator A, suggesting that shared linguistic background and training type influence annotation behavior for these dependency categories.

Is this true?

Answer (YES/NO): NO